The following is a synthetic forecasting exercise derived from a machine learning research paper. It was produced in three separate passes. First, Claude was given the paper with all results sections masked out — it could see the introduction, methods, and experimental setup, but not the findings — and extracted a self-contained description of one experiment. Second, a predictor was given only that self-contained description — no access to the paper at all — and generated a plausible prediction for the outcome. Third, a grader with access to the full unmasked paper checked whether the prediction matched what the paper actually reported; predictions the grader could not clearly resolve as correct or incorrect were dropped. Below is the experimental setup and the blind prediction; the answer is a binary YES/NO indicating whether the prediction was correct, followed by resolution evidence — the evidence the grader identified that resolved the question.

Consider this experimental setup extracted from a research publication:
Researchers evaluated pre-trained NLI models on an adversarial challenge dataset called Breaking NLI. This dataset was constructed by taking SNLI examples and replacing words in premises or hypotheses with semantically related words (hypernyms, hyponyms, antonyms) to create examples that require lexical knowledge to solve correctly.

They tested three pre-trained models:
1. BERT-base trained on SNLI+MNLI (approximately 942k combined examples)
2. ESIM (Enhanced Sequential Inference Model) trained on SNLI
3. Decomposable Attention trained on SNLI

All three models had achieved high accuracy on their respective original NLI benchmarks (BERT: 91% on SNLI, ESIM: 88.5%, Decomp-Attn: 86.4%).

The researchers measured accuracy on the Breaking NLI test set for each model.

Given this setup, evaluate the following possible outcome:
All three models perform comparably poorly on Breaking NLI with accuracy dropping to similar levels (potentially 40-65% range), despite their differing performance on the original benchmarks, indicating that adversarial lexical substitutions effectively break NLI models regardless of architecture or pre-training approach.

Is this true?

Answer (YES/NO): NO